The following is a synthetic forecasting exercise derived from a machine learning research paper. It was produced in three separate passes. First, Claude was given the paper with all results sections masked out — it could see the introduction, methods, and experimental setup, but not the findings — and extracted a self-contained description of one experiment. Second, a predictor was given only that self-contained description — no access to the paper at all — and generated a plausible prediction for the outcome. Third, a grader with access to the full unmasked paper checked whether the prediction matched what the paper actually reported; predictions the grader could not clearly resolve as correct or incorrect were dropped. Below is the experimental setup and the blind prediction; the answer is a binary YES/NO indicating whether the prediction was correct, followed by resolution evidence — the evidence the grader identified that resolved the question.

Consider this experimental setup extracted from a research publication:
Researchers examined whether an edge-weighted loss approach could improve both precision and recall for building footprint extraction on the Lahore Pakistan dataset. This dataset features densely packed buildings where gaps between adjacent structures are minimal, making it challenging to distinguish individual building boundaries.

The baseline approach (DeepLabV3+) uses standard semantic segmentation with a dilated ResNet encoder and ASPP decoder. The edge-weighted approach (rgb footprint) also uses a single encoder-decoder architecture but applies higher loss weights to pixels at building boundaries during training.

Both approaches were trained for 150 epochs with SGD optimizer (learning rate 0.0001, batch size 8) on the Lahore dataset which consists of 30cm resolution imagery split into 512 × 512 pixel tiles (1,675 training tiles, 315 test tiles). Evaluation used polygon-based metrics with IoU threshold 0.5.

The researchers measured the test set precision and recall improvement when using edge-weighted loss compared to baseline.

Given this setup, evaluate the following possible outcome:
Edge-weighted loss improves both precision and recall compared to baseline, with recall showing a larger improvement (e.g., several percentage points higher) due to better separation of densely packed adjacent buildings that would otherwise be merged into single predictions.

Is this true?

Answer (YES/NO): NO